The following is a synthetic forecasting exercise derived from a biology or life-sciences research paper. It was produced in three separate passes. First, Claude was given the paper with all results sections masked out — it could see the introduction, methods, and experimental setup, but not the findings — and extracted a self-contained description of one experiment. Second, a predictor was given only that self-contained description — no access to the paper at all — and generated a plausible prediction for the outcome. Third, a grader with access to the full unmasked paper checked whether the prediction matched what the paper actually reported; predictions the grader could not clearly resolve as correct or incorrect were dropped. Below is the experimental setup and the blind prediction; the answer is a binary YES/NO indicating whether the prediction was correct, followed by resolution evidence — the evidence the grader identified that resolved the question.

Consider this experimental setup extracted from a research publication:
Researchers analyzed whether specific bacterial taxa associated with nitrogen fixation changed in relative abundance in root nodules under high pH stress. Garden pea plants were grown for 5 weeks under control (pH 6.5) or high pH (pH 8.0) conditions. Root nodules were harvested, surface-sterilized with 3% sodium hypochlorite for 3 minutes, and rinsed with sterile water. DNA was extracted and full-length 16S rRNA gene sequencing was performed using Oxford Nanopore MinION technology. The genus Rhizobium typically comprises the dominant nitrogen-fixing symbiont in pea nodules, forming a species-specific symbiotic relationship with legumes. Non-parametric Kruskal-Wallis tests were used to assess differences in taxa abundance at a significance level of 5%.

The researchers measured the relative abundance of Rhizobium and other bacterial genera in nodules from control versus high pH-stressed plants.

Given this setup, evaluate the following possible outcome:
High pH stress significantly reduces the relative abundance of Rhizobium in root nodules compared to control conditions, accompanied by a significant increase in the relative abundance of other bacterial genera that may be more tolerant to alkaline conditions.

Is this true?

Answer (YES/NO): NO